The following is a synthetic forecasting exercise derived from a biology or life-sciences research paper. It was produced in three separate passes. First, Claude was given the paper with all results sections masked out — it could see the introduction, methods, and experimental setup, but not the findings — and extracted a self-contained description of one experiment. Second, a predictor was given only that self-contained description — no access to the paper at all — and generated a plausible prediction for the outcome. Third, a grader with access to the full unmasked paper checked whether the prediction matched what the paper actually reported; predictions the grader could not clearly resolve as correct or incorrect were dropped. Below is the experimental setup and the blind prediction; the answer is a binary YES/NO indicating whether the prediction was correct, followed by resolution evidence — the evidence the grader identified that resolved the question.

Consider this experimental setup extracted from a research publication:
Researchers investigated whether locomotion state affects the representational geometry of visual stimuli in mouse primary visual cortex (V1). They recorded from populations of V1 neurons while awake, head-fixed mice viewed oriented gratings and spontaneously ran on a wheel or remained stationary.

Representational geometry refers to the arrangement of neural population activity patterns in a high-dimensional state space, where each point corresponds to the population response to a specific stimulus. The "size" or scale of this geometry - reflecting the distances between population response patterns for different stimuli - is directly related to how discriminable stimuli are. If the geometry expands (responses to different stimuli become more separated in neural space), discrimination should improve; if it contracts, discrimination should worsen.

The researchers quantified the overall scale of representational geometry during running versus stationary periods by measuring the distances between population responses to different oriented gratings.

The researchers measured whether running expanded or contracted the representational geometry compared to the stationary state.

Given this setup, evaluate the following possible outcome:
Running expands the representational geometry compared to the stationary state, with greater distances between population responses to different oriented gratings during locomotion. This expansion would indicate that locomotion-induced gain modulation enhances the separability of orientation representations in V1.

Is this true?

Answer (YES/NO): YES